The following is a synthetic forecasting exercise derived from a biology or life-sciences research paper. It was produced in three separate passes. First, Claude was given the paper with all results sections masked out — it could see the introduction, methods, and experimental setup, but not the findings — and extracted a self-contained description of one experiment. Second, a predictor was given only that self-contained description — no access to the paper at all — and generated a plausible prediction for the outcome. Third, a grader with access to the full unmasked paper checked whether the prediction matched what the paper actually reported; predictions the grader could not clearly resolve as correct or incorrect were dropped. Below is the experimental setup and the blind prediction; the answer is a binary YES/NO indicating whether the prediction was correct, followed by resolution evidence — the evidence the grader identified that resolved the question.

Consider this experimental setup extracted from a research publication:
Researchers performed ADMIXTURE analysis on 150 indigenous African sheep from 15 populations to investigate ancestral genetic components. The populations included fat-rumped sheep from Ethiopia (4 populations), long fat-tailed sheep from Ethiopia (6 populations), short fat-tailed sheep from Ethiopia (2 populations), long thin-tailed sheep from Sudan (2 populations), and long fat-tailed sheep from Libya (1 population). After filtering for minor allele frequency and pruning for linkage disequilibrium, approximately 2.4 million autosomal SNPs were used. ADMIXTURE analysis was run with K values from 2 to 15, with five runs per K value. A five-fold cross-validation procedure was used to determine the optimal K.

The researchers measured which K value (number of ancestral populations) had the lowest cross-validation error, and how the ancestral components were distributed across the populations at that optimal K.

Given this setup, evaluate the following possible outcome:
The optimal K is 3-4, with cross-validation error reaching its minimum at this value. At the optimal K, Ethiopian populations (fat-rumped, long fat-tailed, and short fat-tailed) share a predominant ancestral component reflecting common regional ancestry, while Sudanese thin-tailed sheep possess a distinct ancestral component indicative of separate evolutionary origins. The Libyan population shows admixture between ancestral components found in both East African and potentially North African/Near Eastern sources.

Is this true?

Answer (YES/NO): NO